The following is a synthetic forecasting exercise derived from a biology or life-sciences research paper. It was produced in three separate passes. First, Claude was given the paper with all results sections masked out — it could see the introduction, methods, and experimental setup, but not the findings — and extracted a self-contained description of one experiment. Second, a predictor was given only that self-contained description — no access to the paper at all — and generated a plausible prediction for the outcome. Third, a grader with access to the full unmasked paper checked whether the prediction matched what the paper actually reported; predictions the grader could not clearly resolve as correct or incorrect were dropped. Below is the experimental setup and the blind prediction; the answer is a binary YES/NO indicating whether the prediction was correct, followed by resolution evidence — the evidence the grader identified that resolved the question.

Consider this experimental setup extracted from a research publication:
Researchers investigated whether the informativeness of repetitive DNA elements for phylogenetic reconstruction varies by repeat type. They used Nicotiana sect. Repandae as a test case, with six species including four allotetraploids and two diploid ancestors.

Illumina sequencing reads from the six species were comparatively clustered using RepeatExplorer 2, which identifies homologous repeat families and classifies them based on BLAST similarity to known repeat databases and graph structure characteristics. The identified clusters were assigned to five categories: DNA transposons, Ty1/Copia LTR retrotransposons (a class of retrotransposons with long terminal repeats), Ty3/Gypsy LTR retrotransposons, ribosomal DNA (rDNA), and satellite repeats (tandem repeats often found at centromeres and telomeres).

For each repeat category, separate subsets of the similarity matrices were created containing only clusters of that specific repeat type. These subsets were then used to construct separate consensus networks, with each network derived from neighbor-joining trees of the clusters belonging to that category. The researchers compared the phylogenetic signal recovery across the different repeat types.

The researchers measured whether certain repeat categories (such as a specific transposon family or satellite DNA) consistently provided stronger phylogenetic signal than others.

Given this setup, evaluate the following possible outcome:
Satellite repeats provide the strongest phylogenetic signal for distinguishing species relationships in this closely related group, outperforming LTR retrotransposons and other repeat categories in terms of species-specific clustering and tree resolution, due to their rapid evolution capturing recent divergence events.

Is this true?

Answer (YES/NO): NO